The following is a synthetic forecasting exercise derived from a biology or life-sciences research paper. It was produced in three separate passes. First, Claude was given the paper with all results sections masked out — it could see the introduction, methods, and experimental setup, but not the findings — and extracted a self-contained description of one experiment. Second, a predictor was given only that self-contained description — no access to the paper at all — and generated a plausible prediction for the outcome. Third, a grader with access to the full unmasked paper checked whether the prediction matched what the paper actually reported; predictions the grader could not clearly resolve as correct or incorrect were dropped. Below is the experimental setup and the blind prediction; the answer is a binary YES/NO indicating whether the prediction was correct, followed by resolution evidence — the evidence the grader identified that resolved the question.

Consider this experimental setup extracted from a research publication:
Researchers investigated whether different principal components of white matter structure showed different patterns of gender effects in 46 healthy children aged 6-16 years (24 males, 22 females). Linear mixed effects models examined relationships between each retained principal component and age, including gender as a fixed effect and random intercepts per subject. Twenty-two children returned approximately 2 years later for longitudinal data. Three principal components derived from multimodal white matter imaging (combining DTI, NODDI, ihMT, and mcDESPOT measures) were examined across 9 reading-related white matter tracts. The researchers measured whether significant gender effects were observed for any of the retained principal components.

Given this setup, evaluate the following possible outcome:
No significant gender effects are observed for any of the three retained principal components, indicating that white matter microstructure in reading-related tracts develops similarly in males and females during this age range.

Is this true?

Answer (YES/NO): NO